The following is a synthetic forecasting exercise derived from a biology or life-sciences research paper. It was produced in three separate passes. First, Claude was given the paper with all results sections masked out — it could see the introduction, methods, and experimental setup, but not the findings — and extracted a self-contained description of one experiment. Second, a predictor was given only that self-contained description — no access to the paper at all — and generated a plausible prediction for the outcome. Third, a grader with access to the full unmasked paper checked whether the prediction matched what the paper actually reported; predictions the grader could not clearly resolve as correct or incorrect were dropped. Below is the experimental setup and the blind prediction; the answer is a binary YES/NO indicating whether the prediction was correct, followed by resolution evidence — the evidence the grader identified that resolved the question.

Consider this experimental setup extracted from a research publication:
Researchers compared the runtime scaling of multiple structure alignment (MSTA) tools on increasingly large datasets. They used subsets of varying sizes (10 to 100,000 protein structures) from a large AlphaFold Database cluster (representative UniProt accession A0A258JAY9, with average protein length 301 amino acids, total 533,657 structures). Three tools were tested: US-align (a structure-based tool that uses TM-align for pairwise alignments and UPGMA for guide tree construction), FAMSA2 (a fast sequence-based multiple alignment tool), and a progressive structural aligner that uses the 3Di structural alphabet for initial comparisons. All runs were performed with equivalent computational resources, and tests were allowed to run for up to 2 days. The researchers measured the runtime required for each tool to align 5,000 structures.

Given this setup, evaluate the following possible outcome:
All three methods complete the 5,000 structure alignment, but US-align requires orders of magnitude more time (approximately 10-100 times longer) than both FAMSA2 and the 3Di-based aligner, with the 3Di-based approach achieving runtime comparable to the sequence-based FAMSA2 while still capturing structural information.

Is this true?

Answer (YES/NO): NO